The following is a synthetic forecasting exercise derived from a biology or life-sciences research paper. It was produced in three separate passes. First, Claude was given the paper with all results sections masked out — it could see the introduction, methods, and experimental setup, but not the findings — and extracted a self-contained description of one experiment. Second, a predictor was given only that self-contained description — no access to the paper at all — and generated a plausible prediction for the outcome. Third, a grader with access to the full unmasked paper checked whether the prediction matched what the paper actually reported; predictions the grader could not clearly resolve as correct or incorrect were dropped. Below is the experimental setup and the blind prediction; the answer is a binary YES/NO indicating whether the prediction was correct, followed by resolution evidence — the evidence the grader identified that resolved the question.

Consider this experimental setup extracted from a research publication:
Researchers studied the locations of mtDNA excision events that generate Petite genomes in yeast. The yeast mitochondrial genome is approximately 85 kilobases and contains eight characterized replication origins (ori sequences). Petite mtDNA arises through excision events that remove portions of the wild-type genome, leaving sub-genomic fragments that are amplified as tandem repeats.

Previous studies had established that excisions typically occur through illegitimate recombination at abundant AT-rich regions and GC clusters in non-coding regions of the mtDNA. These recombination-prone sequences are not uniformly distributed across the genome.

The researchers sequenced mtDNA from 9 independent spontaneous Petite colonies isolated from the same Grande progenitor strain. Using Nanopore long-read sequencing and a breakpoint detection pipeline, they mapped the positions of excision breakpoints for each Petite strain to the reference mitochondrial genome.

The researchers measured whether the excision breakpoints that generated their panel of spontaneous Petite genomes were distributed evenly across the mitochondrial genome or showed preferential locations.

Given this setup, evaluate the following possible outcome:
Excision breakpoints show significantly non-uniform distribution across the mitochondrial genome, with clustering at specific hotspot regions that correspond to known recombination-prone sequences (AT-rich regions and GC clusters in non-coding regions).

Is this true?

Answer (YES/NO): NO